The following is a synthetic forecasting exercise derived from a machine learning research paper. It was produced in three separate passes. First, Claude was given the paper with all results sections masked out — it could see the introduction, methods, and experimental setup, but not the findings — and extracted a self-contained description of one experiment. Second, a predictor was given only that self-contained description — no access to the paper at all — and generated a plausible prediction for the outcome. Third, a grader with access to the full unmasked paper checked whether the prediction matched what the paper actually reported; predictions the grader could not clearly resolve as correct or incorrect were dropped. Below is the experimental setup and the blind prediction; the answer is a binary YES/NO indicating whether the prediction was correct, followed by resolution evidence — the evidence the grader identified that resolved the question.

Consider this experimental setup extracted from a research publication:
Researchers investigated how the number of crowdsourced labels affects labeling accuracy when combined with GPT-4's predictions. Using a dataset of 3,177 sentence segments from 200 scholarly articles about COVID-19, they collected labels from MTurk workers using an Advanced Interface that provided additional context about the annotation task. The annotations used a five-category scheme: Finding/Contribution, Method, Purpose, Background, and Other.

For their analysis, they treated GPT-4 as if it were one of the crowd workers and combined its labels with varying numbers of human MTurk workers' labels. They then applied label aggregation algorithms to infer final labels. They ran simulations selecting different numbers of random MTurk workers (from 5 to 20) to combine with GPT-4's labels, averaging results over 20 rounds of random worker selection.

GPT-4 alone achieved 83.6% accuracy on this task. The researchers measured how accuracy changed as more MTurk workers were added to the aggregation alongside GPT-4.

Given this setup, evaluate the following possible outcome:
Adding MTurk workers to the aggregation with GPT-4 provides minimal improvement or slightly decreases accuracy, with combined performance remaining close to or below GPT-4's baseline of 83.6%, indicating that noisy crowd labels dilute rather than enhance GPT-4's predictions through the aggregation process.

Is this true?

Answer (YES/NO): NO